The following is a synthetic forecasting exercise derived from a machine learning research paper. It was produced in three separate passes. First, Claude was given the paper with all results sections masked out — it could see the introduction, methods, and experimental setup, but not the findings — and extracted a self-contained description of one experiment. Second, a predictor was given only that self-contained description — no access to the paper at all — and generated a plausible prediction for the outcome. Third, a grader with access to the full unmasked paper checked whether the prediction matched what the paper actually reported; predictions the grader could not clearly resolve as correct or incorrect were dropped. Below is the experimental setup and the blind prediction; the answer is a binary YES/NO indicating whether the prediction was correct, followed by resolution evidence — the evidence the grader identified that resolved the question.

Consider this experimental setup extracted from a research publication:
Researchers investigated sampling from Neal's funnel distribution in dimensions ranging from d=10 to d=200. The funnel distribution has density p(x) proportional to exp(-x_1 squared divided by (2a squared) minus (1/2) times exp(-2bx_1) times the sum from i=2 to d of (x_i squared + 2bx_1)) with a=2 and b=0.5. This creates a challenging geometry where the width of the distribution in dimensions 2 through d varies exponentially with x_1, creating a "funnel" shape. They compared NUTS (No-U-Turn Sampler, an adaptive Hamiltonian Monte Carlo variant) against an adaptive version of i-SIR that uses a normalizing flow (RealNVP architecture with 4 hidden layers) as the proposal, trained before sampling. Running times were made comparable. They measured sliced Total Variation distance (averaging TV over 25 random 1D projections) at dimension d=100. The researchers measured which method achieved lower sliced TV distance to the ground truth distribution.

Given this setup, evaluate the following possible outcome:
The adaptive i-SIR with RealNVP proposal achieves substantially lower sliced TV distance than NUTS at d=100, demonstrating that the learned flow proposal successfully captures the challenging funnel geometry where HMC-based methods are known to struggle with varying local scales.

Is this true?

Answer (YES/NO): YES